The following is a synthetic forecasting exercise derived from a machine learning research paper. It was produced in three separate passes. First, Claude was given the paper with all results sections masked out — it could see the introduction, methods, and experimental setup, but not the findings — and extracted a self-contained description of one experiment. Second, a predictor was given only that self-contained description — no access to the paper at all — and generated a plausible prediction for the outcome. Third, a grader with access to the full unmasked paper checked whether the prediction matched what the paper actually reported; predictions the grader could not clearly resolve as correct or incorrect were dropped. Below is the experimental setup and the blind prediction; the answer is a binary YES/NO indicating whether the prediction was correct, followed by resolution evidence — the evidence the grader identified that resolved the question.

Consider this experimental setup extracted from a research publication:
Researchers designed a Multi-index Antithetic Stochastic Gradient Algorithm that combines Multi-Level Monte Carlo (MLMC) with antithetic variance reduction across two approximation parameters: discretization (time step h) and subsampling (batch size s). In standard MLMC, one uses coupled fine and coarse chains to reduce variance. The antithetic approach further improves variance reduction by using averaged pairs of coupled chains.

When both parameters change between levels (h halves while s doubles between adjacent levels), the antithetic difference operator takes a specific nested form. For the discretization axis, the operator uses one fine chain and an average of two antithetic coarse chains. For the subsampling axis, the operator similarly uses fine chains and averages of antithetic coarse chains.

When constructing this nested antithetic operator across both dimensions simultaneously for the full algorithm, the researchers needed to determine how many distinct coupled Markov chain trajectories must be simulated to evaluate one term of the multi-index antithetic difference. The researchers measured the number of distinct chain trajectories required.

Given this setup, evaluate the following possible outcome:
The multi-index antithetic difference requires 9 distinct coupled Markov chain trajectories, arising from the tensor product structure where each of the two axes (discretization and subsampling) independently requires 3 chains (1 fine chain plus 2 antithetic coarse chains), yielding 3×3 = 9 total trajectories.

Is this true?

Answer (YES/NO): YES